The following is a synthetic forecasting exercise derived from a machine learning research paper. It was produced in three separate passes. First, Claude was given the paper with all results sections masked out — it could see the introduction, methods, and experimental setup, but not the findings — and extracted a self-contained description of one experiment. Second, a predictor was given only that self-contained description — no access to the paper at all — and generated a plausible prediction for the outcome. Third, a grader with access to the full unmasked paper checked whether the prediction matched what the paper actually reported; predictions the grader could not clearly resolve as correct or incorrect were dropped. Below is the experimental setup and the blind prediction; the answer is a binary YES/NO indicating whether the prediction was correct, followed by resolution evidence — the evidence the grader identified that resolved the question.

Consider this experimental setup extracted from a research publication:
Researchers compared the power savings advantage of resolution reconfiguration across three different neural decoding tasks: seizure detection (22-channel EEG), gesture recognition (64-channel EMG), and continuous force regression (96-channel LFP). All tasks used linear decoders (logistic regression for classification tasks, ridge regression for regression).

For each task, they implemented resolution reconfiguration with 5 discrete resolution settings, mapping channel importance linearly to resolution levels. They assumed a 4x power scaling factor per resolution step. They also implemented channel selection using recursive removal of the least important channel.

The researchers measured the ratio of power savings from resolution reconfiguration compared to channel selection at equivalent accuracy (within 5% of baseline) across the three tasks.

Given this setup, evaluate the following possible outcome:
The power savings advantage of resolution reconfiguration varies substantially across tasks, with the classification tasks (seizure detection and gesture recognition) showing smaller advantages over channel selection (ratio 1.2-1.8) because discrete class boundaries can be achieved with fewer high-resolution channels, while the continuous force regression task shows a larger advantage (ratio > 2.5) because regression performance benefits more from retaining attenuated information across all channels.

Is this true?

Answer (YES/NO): NO